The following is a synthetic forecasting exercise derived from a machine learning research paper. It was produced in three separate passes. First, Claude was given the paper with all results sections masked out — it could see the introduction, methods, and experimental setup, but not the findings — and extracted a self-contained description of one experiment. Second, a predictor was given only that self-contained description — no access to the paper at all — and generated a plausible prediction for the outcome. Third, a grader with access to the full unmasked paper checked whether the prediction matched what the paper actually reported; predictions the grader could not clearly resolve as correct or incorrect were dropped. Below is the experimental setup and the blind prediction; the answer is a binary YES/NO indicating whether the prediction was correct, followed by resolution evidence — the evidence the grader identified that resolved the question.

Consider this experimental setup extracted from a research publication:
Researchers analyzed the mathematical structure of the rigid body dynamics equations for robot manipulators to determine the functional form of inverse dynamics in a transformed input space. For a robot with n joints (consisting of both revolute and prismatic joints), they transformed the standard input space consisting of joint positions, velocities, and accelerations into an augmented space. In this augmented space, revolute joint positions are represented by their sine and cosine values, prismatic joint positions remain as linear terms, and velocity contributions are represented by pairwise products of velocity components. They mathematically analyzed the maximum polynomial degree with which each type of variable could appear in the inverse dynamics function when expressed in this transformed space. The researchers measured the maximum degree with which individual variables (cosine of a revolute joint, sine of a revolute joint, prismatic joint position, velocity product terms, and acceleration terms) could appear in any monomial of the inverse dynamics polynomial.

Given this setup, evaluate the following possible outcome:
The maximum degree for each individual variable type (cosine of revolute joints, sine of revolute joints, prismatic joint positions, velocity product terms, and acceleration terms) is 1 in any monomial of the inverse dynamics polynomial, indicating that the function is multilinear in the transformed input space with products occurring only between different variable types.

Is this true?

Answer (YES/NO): NO